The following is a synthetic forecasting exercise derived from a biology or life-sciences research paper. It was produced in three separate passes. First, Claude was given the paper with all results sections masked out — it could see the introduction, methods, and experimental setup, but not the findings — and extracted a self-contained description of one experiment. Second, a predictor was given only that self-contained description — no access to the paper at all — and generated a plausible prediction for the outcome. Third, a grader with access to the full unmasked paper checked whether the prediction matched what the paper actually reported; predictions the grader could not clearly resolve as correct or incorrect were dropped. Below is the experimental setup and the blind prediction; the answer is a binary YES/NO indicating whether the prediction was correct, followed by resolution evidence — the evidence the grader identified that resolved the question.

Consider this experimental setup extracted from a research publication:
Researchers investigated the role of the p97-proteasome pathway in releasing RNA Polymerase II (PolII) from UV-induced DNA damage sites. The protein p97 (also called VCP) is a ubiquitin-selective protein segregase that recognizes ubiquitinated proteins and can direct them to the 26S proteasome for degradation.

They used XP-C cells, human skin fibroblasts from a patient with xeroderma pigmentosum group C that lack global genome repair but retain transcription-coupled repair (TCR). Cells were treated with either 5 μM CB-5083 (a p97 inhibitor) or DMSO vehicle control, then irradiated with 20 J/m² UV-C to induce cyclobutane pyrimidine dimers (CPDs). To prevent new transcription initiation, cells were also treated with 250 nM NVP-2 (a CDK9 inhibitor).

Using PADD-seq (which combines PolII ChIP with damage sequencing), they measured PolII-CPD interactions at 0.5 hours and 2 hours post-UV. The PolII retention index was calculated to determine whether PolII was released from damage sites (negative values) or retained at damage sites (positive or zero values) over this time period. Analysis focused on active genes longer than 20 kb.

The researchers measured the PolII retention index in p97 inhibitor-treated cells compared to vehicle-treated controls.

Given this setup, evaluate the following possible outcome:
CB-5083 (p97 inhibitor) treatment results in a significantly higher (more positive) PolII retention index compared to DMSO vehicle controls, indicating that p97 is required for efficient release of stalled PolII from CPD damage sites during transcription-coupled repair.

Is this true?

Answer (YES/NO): NO